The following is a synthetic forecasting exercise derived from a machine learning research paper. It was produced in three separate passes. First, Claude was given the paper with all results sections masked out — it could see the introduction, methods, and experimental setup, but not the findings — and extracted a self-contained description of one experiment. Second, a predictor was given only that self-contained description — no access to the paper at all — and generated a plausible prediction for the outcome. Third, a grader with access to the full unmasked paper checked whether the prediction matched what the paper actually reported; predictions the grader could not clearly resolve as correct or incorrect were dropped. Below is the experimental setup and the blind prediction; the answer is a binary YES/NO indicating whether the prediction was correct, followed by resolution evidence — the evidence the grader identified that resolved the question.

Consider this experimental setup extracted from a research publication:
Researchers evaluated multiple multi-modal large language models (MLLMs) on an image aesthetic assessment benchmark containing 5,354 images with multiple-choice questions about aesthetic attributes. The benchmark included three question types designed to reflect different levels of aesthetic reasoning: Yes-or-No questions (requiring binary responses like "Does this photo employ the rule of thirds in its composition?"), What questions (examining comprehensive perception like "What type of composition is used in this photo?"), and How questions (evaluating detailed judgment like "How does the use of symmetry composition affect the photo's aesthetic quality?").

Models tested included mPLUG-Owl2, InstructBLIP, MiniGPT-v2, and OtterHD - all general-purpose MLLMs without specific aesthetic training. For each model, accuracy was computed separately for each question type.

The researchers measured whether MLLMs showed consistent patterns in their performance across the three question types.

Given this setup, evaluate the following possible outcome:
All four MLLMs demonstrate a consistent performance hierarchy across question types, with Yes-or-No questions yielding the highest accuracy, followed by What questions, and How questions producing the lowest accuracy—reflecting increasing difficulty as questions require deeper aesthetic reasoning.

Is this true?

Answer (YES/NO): YES